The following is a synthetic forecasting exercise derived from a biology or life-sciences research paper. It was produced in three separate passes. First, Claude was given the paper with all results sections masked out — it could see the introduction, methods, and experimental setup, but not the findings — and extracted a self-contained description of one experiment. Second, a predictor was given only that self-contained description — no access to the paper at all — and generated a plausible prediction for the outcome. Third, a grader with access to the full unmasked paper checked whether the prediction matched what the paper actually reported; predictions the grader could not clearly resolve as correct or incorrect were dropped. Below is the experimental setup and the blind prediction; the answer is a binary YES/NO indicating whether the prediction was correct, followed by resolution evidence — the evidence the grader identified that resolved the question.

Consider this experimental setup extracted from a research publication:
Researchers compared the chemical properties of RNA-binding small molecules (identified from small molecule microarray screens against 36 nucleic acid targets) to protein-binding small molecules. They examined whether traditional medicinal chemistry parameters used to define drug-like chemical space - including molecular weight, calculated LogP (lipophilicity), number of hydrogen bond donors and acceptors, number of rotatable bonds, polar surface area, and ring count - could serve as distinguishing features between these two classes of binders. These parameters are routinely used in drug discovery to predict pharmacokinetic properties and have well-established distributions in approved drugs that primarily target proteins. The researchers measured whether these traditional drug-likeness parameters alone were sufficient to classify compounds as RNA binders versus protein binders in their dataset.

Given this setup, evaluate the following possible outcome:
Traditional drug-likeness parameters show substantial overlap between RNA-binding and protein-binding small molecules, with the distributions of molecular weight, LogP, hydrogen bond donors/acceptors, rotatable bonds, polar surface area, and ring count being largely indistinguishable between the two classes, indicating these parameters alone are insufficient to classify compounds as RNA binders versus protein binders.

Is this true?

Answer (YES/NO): YES